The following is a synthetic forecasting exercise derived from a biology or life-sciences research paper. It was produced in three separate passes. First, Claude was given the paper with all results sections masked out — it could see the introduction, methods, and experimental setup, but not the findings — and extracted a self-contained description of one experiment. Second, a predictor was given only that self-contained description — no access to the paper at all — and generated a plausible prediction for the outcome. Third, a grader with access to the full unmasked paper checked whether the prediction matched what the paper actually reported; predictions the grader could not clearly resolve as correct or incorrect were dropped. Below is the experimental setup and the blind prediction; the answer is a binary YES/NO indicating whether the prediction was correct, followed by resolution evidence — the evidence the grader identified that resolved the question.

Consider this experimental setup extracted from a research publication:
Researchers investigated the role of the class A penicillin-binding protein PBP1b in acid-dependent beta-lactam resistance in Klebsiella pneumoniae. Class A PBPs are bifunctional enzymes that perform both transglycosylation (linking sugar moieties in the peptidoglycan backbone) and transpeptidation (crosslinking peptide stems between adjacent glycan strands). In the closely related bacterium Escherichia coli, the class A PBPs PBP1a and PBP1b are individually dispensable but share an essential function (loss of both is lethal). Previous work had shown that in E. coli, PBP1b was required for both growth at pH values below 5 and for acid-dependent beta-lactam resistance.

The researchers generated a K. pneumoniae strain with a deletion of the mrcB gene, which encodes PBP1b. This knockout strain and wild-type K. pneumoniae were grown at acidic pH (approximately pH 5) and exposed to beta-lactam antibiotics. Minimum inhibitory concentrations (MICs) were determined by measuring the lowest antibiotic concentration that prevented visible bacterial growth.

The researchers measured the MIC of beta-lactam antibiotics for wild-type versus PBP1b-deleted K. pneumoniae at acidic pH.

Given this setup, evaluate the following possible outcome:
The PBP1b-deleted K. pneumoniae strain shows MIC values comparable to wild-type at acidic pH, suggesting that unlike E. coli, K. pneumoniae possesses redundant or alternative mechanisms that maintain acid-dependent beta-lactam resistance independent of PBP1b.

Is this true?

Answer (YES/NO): NO